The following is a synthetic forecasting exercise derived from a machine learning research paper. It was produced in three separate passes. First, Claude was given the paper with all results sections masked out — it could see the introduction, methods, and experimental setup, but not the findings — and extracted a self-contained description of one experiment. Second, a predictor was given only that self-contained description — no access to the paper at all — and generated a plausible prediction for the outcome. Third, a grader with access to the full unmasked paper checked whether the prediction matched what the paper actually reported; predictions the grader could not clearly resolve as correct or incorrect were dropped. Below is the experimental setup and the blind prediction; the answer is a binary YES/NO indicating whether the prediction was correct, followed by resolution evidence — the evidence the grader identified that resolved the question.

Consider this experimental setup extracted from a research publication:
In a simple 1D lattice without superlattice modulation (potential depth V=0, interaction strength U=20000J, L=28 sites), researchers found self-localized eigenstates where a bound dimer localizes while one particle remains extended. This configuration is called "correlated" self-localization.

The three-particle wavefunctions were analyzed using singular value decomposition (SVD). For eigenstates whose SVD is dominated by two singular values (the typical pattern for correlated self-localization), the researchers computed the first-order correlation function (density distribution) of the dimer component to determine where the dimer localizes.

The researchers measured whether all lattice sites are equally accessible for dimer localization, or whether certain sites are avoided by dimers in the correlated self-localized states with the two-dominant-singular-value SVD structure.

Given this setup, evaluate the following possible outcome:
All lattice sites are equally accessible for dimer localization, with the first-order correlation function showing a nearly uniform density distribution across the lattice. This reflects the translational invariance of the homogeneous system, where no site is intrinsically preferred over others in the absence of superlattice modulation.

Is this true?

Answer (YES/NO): NO